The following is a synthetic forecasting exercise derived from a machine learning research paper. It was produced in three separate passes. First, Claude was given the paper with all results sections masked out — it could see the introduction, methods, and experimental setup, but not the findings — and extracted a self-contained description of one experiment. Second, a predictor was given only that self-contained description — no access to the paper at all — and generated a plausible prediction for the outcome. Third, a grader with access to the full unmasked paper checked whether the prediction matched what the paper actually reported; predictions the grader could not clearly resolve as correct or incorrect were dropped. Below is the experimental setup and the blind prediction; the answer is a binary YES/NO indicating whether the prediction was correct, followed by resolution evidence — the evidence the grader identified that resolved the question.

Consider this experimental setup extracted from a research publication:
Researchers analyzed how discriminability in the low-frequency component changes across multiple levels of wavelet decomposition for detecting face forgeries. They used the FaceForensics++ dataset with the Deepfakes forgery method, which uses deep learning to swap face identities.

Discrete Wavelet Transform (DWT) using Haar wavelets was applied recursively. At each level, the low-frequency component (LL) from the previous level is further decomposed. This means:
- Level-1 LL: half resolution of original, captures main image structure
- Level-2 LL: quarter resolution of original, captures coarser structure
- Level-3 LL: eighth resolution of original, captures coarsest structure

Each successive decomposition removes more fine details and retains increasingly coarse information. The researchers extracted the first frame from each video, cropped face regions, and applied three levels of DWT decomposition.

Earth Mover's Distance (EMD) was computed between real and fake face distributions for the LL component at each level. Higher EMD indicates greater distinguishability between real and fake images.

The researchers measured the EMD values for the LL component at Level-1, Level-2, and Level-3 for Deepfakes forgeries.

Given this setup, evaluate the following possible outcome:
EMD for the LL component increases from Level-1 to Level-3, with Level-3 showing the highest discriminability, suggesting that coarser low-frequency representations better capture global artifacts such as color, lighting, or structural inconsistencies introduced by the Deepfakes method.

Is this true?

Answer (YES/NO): NO